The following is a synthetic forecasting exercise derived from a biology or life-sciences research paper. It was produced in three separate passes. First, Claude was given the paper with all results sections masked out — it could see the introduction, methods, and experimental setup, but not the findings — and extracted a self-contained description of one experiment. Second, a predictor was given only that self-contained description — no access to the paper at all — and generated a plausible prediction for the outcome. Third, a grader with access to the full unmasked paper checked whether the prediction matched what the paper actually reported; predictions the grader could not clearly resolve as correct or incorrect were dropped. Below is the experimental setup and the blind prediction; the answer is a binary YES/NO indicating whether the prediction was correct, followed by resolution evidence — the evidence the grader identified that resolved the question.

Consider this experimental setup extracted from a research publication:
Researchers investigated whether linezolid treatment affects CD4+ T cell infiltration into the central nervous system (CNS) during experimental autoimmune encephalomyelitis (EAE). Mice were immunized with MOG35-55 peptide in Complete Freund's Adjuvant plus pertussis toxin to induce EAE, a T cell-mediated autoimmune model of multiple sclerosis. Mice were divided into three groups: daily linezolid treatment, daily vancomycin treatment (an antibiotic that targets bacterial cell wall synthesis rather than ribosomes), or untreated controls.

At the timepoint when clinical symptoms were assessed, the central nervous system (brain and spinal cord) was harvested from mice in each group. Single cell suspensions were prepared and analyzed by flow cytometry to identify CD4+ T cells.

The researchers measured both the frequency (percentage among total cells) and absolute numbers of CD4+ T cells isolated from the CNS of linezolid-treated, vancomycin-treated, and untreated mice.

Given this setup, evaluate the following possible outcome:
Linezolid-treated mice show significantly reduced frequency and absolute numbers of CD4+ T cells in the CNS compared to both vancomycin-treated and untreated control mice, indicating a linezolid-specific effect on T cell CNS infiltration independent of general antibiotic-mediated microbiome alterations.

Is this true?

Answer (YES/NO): YES